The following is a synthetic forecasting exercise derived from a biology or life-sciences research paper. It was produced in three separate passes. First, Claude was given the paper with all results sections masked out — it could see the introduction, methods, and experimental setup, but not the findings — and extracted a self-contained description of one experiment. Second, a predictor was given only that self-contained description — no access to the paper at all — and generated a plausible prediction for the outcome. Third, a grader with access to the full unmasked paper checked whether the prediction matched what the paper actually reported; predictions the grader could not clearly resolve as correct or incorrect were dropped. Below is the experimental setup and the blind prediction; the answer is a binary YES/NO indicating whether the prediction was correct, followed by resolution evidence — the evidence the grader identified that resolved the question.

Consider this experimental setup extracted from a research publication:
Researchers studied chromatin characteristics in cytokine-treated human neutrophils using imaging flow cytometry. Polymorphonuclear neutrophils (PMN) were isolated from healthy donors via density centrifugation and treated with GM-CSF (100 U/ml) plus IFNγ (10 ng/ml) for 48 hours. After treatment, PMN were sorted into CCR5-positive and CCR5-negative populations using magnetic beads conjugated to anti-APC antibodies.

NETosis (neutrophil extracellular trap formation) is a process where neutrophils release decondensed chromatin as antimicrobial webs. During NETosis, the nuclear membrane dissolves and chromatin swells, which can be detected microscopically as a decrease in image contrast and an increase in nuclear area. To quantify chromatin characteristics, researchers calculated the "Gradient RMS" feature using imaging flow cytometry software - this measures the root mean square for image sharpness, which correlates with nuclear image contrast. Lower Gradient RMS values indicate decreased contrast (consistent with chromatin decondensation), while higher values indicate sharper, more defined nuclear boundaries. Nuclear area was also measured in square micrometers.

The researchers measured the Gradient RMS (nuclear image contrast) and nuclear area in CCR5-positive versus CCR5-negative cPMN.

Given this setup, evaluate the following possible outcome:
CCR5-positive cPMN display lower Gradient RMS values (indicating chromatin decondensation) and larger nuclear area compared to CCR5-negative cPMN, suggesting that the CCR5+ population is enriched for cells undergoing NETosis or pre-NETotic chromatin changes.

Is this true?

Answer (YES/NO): YES